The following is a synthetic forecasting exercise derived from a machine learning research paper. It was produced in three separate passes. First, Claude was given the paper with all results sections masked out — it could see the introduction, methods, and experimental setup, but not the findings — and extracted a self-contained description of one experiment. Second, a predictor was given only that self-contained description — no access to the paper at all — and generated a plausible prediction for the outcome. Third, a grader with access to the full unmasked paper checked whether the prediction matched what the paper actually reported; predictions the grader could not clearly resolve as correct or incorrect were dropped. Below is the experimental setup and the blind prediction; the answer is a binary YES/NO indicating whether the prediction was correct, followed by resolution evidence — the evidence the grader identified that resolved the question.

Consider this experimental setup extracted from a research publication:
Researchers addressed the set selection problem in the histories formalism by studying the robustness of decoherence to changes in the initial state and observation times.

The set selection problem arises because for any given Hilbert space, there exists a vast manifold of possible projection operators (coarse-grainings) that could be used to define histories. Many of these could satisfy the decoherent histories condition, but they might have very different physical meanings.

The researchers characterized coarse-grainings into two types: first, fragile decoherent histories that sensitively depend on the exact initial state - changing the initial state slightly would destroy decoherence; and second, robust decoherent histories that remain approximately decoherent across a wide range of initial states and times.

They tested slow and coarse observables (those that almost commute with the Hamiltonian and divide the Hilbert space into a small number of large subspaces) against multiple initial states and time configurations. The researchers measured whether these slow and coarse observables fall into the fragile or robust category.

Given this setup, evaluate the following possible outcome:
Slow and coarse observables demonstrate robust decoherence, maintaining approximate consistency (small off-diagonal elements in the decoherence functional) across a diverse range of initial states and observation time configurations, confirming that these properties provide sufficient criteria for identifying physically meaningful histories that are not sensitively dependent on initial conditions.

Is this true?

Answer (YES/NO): YES